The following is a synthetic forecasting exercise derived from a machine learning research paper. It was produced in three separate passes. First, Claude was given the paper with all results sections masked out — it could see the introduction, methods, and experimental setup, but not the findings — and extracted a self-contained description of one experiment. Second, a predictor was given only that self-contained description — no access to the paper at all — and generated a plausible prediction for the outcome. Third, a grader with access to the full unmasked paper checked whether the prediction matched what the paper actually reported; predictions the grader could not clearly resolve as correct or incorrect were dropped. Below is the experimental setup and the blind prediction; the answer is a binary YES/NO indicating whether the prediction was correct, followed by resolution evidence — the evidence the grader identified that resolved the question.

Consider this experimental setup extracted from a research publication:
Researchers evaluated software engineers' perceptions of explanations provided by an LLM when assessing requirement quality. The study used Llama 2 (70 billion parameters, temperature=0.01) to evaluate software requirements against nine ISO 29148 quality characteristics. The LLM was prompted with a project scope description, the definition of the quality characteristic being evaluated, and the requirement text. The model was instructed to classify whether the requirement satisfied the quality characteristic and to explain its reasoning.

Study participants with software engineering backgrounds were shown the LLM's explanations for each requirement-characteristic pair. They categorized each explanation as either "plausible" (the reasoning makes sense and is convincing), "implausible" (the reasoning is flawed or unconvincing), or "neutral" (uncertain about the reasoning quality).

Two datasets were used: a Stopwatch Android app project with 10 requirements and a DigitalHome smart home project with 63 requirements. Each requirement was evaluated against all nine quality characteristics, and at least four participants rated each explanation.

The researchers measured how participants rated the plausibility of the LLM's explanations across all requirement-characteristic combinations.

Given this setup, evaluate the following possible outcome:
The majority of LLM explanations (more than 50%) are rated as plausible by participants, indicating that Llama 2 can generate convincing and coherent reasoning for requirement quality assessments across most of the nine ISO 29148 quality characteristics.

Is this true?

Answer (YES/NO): YES